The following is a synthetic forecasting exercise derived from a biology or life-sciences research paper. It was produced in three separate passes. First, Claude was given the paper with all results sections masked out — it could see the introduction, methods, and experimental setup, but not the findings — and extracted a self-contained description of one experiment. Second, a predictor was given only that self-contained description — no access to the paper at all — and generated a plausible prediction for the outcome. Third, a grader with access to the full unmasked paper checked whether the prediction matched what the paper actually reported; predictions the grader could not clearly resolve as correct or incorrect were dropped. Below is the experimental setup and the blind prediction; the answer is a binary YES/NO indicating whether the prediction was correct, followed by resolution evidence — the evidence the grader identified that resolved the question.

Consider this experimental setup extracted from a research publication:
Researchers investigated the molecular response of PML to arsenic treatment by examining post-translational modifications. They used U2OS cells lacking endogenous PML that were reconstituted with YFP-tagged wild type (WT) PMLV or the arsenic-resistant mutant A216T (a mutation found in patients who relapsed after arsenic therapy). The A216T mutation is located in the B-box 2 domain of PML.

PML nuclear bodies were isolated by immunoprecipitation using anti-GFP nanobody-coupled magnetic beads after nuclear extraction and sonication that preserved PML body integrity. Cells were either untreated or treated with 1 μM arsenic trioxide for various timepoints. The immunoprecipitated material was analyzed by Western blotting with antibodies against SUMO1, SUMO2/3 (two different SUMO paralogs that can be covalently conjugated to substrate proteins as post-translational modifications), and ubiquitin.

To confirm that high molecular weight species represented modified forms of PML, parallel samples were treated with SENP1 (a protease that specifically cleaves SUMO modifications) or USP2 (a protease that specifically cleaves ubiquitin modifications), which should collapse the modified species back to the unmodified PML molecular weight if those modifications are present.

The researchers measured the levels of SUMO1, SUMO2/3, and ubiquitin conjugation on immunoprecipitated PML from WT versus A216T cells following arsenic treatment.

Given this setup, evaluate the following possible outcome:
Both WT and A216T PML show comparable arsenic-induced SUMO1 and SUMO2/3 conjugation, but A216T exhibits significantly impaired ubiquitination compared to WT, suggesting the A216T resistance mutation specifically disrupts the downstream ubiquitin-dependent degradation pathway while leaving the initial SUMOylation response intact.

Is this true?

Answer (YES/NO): NO